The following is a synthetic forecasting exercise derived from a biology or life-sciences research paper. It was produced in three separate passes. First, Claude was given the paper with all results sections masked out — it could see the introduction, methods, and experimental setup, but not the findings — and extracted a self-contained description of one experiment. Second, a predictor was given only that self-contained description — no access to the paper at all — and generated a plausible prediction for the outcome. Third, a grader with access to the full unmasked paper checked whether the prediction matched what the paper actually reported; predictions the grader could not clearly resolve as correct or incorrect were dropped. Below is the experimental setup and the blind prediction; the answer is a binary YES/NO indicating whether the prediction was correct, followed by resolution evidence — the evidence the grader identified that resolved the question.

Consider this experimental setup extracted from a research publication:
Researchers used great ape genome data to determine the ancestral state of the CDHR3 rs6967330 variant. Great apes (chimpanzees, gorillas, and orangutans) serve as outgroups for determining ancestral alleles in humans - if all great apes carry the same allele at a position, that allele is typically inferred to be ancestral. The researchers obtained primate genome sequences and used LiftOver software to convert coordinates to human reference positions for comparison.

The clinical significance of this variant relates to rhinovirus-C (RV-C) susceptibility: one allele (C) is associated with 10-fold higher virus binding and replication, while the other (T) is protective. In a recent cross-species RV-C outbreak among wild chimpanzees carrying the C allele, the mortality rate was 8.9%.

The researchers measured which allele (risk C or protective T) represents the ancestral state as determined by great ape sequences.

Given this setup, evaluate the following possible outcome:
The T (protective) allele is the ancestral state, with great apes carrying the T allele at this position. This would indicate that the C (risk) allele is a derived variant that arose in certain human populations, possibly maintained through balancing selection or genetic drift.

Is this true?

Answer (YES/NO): NO